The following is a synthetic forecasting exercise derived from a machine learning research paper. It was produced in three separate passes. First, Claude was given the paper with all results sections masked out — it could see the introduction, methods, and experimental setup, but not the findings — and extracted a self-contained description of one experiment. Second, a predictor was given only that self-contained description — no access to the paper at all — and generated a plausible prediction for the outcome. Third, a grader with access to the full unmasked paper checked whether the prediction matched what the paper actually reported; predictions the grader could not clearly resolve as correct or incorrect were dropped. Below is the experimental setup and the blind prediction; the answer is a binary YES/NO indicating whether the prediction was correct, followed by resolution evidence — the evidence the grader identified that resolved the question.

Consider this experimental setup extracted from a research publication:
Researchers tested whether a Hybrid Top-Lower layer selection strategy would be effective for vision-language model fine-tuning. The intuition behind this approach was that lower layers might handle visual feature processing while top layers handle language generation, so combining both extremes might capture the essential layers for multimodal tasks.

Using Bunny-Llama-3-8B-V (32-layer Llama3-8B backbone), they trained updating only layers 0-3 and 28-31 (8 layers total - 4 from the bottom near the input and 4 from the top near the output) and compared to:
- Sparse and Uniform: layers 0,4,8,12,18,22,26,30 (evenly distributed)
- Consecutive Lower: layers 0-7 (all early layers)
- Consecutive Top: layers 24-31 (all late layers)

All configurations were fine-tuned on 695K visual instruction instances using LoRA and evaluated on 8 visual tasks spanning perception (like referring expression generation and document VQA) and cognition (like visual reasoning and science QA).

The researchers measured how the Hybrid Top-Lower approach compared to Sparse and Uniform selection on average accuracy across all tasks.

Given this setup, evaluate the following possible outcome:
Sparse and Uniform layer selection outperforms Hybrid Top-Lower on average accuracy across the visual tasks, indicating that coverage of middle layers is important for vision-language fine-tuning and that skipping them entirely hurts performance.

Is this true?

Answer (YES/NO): YES